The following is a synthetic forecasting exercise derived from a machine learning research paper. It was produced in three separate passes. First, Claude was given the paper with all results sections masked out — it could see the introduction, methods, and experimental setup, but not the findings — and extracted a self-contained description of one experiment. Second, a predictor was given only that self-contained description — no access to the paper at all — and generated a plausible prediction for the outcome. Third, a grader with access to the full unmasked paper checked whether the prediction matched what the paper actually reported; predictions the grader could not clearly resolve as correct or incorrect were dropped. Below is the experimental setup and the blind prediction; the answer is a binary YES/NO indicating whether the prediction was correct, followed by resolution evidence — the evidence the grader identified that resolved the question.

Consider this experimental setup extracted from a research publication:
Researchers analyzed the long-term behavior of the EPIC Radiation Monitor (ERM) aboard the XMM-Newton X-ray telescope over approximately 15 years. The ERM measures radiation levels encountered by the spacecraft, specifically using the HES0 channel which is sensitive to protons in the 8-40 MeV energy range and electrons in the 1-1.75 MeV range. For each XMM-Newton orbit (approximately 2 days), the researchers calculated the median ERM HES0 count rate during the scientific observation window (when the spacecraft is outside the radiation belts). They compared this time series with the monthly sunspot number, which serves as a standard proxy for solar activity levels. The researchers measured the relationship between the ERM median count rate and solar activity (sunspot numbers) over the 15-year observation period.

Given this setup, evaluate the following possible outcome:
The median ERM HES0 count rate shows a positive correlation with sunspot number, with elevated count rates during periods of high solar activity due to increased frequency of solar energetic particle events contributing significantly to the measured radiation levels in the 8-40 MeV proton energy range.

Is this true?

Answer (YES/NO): NO